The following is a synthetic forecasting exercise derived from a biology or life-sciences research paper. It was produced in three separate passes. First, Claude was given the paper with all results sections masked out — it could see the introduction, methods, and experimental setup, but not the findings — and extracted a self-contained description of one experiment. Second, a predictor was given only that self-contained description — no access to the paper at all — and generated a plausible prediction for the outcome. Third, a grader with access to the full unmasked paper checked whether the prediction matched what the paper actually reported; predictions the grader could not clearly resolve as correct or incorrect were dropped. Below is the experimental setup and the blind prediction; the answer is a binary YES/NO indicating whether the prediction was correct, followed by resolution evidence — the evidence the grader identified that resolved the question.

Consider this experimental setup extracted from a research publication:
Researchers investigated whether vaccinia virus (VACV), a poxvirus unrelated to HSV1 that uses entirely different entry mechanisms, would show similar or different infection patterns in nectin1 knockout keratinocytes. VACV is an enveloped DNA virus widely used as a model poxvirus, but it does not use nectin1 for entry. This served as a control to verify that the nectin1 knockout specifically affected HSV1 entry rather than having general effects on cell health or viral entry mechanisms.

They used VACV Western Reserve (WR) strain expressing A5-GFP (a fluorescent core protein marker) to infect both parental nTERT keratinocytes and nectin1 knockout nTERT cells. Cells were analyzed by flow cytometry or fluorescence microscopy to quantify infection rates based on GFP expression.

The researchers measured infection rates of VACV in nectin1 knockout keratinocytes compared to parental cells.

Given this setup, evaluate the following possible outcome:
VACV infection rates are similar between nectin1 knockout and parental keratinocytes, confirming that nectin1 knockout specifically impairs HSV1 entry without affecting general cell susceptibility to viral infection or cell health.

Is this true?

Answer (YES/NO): YES